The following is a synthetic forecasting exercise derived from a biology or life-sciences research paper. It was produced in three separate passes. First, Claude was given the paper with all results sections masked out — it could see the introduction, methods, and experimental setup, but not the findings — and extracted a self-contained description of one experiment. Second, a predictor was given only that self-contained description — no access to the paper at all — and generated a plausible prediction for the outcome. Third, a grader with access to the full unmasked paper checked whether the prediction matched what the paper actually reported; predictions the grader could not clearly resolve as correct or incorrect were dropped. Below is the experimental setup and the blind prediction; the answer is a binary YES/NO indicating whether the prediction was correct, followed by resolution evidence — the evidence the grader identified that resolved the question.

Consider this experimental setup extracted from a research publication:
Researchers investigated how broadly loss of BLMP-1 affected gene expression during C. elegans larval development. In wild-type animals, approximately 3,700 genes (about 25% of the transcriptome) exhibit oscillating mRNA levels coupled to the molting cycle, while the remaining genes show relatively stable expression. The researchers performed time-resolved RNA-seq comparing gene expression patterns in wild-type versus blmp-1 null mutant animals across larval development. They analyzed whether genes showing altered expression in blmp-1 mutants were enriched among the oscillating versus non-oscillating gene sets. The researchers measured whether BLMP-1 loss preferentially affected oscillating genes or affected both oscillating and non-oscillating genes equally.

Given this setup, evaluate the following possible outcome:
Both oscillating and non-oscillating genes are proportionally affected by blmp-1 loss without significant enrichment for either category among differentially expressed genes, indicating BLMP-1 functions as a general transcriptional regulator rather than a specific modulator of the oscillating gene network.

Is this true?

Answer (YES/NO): NO